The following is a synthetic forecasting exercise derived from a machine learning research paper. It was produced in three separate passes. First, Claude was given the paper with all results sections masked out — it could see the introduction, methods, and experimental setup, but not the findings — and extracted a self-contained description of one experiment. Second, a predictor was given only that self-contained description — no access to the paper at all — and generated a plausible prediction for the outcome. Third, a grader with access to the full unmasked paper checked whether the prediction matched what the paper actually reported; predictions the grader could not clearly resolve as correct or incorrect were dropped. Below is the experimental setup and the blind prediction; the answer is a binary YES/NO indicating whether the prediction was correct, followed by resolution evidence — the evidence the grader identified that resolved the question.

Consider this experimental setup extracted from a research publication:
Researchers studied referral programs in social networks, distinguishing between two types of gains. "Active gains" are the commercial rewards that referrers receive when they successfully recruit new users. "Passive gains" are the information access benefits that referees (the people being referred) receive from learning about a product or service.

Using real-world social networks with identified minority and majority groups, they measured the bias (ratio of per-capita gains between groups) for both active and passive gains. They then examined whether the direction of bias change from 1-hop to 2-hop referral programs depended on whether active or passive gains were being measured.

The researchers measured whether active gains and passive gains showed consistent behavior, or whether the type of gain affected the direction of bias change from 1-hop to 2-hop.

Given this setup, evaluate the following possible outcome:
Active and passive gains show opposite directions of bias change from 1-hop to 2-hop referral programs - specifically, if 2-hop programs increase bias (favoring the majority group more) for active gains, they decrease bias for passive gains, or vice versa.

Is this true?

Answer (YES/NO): NO